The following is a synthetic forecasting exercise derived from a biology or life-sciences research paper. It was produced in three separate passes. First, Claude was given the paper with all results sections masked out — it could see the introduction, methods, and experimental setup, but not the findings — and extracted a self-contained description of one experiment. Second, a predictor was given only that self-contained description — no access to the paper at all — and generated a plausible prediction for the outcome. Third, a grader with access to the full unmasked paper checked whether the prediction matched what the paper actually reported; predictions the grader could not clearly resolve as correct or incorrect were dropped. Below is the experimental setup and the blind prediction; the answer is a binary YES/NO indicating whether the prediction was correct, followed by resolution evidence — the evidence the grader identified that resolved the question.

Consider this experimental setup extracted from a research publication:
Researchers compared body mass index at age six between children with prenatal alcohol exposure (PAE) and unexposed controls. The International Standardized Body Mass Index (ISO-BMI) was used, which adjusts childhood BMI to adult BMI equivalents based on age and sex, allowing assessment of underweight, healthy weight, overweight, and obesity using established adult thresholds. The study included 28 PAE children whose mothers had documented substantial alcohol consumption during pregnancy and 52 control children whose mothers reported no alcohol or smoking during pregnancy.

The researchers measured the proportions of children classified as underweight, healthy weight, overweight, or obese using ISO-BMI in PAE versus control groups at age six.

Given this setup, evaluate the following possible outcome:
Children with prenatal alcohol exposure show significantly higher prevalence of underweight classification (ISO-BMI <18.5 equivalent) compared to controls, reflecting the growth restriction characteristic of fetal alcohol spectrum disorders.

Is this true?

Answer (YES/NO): NO